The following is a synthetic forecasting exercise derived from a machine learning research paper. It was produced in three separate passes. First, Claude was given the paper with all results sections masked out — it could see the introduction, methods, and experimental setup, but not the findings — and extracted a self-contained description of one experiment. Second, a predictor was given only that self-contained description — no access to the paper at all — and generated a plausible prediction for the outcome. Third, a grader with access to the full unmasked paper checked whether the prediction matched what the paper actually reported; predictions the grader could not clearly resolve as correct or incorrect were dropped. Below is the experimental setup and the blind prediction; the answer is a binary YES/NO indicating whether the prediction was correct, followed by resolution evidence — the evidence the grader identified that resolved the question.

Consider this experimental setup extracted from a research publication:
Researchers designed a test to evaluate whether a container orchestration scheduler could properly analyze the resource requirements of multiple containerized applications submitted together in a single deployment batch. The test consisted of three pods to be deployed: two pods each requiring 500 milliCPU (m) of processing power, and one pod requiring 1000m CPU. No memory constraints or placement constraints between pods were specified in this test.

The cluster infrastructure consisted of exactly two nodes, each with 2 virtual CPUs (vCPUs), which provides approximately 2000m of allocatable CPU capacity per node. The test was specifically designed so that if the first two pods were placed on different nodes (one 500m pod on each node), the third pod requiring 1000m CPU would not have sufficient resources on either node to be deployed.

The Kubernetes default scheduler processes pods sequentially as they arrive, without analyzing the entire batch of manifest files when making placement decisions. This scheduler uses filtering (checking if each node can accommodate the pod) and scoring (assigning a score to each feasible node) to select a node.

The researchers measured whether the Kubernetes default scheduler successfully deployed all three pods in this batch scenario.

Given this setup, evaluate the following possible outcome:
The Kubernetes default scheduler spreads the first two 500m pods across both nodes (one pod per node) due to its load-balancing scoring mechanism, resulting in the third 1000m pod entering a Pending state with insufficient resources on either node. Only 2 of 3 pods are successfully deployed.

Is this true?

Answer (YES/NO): YES